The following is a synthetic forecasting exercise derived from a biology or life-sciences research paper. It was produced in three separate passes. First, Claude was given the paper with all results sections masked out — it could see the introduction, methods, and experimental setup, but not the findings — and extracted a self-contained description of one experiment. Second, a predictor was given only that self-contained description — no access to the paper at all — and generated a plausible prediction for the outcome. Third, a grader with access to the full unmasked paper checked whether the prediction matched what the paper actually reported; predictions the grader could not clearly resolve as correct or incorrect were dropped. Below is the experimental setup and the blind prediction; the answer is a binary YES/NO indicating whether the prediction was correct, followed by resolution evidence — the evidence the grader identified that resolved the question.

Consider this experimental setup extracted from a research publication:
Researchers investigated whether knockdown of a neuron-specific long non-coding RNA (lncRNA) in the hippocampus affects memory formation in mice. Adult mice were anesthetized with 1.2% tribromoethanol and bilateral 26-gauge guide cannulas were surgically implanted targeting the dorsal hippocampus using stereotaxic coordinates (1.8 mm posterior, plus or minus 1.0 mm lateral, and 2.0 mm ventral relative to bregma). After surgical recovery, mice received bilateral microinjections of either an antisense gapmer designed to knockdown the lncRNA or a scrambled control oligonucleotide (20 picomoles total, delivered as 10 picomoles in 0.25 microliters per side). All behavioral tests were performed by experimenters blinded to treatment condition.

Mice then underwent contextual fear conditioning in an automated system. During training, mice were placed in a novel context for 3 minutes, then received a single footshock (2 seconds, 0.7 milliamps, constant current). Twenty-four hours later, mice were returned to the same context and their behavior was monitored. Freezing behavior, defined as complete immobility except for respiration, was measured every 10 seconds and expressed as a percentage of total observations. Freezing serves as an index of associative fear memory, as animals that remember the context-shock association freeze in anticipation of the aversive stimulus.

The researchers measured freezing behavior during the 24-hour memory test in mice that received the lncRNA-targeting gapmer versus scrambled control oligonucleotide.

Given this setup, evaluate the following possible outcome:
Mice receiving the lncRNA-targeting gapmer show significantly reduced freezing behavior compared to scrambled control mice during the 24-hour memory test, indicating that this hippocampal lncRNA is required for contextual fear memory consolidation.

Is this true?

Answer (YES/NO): YES